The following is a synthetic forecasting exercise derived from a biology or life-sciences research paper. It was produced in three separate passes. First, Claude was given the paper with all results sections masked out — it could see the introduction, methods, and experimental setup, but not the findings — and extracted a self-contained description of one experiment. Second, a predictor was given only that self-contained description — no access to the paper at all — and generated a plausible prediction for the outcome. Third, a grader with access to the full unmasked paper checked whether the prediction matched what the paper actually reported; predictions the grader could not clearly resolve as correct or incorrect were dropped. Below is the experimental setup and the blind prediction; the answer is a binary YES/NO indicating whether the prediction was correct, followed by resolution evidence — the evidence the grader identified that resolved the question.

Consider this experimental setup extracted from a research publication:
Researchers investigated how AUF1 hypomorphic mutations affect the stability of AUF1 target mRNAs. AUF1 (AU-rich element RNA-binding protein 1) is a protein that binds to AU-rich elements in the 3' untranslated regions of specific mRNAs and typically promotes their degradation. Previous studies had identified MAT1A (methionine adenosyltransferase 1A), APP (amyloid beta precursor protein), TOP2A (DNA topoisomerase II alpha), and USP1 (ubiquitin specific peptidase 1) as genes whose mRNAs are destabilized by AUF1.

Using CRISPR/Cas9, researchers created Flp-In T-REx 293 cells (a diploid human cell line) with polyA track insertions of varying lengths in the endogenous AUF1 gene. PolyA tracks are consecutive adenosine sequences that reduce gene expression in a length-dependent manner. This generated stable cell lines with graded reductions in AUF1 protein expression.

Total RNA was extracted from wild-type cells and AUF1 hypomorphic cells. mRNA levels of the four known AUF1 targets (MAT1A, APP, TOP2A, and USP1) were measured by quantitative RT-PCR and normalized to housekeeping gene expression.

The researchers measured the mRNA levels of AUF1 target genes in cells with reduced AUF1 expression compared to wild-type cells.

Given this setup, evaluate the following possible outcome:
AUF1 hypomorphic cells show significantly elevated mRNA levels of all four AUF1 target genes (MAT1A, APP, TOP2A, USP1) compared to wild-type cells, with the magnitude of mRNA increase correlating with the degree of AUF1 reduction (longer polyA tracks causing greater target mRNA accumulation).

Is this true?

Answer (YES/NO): NO